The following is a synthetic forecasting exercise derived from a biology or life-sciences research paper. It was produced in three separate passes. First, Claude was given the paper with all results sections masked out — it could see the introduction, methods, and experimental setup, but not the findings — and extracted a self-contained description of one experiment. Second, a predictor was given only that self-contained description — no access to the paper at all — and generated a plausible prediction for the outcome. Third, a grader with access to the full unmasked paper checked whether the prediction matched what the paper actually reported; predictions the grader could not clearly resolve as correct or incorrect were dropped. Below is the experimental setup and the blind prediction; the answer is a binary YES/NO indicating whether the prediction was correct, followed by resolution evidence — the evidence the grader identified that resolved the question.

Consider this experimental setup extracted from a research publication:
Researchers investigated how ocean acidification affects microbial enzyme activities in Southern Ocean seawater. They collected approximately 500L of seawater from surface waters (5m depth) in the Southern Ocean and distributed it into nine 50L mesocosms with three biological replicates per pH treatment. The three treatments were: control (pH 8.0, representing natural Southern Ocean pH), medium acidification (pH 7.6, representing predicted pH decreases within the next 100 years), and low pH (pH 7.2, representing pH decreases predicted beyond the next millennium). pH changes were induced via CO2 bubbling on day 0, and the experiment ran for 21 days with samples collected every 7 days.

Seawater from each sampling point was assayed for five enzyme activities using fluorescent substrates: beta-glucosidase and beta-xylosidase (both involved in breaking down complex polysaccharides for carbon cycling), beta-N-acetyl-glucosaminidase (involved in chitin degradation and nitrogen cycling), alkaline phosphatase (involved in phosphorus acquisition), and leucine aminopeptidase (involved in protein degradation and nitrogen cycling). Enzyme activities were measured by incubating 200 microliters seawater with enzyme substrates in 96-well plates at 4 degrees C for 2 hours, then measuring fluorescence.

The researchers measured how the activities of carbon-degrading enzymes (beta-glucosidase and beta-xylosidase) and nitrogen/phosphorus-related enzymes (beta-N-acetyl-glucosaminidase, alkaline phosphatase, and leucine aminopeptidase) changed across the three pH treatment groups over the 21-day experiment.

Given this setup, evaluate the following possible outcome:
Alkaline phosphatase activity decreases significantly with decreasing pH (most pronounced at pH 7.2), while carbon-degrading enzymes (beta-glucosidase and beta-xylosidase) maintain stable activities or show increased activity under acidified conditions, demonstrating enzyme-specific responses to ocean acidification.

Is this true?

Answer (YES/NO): NO